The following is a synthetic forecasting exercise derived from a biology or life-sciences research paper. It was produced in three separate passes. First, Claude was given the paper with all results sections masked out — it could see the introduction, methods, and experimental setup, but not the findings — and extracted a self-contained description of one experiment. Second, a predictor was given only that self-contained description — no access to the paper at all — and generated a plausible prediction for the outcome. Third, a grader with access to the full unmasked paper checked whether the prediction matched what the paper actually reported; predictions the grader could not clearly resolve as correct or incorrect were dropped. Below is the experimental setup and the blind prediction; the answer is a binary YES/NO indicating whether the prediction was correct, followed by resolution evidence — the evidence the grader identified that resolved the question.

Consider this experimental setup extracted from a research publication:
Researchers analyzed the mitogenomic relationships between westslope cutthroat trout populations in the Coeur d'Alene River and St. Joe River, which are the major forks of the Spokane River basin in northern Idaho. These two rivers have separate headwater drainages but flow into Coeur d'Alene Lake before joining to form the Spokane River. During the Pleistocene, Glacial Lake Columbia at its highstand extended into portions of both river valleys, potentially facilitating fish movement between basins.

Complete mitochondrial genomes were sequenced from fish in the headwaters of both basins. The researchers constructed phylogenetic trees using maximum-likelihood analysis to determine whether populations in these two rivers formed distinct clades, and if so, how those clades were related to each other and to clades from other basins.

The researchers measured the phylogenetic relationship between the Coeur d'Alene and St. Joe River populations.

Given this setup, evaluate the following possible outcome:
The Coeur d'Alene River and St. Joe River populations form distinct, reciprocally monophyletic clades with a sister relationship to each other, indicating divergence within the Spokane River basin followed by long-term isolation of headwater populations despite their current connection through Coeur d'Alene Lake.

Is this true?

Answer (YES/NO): YES